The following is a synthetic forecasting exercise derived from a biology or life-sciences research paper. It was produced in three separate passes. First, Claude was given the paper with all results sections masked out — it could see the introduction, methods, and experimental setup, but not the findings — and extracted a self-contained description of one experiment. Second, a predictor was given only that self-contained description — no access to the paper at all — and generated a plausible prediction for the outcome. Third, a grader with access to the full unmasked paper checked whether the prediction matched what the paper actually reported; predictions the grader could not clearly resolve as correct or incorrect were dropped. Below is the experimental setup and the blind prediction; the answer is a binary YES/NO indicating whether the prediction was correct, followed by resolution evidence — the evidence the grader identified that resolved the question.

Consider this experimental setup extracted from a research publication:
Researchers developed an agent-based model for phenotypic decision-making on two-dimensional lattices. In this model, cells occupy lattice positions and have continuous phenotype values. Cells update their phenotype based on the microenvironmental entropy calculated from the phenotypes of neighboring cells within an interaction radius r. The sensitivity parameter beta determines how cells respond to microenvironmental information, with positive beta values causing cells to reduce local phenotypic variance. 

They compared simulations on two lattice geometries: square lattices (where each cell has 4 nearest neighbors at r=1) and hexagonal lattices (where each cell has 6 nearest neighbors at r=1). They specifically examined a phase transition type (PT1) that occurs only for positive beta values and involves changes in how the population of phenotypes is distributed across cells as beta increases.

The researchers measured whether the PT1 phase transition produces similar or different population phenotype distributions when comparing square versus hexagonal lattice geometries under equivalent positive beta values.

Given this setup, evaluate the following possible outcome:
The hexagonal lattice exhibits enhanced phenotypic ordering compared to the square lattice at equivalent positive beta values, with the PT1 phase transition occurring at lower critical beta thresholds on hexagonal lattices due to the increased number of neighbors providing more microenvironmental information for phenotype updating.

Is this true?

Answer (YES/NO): NO